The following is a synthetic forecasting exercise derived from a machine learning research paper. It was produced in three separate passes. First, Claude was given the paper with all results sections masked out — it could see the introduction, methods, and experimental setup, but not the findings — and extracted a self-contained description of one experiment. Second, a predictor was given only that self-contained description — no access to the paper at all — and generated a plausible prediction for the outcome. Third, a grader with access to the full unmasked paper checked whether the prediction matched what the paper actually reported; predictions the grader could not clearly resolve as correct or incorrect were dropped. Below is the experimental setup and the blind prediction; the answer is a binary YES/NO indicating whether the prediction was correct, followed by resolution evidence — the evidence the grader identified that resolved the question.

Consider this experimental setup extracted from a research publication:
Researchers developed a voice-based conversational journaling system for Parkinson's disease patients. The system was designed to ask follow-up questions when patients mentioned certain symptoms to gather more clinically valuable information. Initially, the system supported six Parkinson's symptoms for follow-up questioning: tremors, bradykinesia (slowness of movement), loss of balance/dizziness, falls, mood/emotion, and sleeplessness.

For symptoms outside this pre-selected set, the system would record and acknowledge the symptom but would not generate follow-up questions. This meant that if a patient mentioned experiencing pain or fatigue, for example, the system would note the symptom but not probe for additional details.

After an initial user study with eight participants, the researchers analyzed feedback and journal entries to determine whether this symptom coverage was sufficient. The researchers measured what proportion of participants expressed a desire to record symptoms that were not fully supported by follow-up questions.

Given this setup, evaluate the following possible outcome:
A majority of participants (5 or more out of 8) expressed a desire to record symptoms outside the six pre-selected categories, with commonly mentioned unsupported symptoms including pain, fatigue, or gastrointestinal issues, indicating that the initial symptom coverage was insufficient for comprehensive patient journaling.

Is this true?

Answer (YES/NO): NO